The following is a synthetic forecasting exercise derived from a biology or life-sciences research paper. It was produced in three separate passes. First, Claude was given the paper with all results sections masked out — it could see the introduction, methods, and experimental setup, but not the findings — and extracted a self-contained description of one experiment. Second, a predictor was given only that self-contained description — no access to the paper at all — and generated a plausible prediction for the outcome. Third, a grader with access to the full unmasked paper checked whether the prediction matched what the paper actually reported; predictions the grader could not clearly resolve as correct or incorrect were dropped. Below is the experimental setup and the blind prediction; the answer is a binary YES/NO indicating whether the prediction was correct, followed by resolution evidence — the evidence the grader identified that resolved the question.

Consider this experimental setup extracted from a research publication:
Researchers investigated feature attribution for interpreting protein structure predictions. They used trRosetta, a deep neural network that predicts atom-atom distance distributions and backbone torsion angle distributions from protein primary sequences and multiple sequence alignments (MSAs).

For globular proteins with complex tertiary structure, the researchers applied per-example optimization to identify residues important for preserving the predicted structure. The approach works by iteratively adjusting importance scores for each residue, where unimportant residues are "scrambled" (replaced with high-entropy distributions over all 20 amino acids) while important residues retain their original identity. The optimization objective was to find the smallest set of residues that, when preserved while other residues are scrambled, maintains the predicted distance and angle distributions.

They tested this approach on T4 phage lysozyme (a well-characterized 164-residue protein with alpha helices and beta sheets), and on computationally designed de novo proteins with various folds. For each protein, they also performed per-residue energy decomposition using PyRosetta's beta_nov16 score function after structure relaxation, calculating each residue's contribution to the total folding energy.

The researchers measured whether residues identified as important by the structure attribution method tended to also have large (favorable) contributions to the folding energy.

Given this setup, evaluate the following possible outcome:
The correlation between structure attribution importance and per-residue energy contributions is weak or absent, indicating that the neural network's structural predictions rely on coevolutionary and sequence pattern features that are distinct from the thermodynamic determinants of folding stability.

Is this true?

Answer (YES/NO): NO